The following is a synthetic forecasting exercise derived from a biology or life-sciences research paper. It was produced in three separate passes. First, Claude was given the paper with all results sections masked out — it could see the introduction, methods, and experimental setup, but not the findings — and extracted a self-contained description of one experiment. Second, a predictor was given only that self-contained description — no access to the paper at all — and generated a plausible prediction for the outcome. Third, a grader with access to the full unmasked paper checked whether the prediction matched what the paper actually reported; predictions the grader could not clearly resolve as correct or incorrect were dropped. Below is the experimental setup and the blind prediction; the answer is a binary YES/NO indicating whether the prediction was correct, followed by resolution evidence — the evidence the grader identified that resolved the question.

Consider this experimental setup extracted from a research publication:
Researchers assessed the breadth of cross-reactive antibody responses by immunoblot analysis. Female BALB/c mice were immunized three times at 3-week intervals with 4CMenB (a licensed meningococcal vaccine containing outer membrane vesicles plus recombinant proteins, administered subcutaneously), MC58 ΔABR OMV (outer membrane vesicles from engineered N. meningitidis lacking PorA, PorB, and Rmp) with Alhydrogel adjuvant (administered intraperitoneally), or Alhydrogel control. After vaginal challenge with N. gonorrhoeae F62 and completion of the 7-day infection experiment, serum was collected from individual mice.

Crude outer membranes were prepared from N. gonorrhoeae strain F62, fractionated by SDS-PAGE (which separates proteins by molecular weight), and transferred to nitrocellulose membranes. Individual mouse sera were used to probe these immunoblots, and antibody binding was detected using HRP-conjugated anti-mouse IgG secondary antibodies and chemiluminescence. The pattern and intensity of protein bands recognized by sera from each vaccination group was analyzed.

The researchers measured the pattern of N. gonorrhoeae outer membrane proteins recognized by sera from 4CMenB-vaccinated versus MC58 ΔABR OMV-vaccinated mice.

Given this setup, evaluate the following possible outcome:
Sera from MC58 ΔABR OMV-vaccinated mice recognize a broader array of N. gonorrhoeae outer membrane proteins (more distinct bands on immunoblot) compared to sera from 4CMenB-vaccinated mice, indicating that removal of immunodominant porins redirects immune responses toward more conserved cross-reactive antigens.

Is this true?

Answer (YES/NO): NO